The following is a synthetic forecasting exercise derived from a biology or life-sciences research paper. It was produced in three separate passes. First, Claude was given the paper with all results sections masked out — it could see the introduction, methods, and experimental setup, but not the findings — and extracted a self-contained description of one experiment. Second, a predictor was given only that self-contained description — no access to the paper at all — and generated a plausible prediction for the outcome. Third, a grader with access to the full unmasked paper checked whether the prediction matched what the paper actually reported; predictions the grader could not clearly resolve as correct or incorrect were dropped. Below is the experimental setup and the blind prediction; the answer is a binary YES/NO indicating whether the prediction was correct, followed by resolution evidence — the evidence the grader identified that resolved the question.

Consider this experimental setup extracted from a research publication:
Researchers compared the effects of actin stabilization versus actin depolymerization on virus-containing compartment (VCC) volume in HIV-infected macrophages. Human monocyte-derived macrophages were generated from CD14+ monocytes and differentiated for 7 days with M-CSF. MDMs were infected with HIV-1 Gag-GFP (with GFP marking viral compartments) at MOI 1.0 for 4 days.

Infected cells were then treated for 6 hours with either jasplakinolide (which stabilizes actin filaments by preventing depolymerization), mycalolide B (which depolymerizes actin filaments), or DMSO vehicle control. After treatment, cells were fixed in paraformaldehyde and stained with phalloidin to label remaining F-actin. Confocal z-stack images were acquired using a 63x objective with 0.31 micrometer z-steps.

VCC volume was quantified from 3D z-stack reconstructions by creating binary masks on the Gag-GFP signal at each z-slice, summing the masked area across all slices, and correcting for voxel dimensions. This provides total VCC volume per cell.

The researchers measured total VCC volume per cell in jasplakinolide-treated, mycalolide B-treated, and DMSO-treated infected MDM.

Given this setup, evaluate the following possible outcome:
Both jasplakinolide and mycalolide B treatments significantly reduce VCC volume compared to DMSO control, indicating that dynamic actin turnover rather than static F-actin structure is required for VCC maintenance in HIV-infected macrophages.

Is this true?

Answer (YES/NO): NO